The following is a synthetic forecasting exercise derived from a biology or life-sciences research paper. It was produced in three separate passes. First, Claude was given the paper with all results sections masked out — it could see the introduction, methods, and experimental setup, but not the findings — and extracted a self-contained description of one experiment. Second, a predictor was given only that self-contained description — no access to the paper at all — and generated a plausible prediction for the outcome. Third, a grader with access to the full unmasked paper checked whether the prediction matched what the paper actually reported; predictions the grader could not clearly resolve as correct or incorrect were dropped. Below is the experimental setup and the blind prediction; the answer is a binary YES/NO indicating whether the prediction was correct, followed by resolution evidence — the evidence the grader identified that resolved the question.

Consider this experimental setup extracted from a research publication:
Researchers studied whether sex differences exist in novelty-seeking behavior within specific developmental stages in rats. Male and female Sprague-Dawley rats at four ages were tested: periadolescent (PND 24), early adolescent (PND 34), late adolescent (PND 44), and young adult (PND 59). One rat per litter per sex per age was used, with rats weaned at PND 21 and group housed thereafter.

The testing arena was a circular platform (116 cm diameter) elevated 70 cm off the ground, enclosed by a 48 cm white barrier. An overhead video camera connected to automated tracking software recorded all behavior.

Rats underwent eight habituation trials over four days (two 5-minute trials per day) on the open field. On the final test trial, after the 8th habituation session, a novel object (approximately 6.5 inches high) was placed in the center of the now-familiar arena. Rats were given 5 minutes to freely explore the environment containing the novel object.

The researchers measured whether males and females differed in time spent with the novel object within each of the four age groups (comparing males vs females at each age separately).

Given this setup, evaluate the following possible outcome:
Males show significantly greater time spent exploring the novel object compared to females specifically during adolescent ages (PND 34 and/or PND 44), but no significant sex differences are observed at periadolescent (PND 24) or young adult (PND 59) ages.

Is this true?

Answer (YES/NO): NO